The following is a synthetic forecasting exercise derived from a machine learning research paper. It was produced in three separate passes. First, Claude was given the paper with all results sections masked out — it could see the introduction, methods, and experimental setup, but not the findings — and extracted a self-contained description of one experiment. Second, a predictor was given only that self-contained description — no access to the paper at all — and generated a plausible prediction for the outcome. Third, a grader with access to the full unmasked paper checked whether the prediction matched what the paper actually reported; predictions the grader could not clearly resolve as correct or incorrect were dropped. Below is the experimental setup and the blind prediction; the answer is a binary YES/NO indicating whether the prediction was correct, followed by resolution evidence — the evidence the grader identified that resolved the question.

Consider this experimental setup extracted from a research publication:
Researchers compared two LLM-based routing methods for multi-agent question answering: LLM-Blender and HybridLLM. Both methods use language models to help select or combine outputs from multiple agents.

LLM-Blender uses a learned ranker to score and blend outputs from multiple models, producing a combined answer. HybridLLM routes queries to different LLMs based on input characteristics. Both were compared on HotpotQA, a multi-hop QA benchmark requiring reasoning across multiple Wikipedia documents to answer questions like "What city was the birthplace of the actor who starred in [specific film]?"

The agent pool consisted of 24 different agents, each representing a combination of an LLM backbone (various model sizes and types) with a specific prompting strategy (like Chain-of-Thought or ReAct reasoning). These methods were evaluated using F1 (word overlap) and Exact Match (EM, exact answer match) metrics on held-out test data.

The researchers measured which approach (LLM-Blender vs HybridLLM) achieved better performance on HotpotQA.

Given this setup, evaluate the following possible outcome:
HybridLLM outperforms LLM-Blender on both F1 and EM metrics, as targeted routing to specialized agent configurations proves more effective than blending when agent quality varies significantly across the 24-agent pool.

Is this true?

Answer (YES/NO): NO